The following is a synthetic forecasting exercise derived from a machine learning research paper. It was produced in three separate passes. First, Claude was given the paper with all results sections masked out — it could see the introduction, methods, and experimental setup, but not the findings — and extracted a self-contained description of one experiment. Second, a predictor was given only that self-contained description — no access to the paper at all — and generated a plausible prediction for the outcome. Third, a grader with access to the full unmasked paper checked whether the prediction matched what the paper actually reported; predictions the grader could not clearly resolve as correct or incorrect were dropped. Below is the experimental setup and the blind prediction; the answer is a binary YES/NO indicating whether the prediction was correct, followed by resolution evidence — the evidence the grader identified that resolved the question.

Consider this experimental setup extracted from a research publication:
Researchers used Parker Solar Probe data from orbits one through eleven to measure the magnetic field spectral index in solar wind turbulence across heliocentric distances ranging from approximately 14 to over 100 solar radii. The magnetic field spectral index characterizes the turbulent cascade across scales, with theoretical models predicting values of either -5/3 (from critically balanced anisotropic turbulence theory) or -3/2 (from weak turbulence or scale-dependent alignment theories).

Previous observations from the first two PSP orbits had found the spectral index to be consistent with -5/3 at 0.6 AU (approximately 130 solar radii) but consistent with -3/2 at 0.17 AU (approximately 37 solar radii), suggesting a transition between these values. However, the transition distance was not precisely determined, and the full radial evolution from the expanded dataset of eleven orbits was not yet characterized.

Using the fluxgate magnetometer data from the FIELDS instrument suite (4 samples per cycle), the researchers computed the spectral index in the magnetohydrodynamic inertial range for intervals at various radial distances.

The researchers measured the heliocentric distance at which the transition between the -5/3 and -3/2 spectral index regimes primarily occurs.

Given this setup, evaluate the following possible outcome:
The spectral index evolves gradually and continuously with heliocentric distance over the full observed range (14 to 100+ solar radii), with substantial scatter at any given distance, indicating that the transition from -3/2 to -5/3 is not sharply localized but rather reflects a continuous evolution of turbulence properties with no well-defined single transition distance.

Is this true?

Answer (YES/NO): NO